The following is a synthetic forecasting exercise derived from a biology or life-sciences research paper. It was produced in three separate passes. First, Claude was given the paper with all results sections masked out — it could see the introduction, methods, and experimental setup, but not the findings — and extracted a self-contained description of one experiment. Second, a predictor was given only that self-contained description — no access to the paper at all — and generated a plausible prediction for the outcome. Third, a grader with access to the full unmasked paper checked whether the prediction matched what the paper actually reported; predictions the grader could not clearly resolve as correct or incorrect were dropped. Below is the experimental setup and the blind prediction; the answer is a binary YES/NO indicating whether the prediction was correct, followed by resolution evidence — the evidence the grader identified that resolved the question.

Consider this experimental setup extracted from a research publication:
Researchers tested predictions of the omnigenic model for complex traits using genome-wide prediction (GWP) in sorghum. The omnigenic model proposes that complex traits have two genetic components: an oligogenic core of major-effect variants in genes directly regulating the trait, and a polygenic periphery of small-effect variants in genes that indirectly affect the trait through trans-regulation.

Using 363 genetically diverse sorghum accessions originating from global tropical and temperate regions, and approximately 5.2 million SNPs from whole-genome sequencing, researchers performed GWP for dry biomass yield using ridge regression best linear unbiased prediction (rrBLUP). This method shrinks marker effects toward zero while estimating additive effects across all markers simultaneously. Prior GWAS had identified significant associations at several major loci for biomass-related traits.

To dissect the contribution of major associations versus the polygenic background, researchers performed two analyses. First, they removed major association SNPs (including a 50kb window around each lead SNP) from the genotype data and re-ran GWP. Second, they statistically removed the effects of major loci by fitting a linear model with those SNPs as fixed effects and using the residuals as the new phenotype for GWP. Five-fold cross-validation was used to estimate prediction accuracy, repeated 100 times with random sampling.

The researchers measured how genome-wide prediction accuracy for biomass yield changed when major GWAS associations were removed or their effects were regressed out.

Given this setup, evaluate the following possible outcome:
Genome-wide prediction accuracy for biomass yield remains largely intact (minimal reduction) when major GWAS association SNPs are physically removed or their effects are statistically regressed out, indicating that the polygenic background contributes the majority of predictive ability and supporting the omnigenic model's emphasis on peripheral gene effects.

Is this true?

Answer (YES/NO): NO